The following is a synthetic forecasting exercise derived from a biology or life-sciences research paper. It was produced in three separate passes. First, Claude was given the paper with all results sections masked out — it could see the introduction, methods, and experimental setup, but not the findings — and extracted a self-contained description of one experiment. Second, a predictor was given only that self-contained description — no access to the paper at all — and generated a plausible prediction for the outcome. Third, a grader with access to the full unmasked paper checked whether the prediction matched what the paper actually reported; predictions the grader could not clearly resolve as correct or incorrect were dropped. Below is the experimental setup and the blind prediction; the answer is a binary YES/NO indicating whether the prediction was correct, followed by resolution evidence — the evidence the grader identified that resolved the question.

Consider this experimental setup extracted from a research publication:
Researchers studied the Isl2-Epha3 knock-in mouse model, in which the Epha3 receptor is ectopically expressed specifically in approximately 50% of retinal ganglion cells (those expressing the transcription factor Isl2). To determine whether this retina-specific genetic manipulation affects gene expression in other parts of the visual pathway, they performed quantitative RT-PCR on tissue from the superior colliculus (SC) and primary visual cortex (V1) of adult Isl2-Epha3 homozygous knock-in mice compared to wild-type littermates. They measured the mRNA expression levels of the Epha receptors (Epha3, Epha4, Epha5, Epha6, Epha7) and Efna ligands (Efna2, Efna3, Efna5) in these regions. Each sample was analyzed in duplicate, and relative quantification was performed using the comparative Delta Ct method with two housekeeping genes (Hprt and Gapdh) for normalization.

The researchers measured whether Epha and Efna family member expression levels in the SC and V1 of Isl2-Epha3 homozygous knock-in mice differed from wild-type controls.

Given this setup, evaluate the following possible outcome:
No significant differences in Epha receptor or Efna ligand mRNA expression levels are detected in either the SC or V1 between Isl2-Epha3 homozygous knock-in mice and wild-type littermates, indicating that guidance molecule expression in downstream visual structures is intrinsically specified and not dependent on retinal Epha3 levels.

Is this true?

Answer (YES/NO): YES